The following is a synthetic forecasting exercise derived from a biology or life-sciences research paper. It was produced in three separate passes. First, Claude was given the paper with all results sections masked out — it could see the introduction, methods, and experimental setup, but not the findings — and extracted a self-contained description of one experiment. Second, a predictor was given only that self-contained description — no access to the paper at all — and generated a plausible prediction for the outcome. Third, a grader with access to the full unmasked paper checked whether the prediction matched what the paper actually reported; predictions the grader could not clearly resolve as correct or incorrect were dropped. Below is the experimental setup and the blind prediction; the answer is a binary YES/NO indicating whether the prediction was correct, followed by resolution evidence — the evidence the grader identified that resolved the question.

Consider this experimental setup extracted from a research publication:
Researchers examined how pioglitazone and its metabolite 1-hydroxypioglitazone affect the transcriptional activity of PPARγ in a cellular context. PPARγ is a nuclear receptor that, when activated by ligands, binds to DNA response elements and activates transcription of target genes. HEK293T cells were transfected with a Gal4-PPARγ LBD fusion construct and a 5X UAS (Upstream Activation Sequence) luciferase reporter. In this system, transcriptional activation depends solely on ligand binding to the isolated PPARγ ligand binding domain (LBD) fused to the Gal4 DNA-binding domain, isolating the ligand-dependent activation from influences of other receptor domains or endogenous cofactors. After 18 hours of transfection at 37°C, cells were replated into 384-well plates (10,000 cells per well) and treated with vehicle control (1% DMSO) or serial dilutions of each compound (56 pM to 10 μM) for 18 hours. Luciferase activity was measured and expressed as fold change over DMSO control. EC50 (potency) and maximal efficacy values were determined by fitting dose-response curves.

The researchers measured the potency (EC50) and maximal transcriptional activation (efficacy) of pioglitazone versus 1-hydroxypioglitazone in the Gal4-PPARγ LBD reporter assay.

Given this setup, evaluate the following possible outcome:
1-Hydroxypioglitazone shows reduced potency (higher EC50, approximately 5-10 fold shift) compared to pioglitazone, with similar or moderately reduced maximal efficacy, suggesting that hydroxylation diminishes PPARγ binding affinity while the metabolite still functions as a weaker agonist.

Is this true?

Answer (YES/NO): NO